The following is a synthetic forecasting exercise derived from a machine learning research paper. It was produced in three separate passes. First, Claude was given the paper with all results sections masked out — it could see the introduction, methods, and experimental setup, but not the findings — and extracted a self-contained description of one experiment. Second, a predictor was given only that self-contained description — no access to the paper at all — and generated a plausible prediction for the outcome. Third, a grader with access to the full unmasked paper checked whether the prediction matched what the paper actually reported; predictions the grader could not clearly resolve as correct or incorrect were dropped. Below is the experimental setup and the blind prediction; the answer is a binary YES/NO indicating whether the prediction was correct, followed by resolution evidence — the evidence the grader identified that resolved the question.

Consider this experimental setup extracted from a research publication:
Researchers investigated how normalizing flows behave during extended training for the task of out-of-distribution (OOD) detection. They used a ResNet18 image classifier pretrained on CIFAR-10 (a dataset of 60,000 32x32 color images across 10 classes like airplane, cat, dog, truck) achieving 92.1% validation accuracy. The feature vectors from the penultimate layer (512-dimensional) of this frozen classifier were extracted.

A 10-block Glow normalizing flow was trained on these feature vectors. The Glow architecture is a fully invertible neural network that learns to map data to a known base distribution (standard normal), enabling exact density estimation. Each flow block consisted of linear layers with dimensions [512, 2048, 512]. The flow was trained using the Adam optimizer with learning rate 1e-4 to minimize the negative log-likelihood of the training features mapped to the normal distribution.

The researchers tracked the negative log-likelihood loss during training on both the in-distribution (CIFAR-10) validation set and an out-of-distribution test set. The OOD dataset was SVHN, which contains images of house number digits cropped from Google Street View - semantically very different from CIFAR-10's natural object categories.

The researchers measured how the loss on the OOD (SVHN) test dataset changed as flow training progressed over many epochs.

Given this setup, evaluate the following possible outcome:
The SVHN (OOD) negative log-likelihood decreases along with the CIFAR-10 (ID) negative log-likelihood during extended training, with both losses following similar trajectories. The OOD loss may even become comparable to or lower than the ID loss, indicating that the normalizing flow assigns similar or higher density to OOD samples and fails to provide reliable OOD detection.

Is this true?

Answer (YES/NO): YES